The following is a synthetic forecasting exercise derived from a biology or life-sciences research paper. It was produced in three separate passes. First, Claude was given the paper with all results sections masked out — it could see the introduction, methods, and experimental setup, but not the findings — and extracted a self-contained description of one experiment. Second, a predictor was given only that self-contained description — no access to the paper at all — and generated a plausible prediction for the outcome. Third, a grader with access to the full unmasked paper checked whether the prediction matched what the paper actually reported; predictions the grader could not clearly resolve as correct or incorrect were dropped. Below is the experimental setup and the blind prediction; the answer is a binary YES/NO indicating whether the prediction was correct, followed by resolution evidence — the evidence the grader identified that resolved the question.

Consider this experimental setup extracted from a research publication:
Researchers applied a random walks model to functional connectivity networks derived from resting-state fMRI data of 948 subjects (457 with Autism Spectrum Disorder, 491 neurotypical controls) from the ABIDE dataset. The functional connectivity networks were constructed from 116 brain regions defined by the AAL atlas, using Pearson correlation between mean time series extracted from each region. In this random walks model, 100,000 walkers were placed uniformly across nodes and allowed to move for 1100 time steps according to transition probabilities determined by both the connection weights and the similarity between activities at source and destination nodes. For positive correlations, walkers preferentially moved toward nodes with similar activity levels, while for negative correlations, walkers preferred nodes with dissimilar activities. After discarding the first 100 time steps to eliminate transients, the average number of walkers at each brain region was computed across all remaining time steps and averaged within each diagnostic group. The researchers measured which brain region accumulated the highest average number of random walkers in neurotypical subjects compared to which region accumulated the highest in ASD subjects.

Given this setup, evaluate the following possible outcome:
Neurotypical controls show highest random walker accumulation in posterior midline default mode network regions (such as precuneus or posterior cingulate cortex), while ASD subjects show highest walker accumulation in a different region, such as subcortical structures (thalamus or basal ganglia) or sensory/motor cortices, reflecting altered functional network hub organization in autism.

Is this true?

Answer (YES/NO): NO